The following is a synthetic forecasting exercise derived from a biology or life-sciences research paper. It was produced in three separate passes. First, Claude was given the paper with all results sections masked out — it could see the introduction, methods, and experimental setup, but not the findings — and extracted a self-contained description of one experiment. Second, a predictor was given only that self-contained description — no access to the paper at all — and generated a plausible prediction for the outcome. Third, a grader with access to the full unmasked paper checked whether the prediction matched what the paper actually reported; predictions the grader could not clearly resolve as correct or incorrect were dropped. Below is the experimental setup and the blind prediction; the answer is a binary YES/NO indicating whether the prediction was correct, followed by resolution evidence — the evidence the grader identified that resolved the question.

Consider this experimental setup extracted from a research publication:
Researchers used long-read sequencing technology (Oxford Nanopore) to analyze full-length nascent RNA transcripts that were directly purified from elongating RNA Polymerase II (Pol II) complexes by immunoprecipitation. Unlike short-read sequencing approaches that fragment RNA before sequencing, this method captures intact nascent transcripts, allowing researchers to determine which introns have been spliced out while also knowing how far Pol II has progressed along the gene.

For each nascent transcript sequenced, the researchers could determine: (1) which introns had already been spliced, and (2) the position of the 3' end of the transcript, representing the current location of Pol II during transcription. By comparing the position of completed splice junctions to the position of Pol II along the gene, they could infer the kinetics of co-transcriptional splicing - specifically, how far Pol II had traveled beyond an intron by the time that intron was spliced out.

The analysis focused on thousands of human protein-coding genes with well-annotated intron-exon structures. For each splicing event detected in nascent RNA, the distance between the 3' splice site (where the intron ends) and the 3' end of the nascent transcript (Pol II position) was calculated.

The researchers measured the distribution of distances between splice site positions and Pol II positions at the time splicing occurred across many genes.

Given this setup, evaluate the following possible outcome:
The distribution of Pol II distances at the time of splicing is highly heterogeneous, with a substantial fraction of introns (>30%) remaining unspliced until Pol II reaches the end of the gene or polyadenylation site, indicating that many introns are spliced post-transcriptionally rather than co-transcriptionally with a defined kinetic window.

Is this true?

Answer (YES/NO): NO